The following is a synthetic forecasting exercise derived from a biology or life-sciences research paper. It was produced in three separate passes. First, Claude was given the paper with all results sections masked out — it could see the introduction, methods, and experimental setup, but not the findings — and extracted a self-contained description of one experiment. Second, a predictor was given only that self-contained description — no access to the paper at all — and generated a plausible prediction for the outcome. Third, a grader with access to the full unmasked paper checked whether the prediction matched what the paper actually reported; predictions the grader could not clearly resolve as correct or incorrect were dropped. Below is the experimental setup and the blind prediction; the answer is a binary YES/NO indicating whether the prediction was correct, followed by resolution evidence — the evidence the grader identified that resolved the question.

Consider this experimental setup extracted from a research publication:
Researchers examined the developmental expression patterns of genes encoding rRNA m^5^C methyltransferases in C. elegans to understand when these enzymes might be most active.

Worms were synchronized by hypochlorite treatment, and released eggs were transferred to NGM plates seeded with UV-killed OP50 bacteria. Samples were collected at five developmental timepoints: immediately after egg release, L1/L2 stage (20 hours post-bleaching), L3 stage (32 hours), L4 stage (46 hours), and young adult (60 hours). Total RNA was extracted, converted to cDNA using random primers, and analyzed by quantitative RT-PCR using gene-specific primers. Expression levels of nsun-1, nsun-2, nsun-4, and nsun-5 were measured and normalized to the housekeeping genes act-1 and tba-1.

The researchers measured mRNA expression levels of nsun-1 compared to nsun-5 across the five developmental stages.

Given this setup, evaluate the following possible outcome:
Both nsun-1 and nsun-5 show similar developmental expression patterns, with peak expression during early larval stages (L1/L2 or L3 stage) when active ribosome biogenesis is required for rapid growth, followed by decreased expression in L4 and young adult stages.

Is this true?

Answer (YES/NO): NO